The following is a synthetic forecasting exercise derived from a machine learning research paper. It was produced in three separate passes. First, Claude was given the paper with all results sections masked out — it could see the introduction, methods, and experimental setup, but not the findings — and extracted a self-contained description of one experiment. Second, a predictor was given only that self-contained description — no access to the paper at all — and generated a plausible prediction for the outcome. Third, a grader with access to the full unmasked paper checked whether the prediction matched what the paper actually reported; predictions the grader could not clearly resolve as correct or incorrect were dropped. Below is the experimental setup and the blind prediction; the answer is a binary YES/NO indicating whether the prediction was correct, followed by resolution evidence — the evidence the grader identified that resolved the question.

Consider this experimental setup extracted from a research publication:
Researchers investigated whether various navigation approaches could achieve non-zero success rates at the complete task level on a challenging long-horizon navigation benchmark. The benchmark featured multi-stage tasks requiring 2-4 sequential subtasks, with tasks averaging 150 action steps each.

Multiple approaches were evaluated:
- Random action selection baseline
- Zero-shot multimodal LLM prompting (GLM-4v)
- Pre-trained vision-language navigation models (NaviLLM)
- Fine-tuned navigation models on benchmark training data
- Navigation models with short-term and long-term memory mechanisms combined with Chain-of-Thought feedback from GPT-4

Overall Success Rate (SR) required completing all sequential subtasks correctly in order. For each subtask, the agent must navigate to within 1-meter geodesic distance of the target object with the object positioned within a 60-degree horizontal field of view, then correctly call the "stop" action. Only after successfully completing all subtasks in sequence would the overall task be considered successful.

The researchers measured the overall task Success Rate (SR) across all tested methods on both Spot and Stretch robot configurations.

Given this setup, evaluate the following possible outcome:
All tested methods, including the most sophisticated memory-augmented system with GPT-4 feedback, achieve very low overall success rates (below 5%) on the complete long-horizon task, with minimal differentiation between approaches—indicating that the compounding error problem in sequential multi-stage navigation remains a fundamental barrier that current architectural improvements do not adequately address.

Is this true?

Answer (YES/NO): YES